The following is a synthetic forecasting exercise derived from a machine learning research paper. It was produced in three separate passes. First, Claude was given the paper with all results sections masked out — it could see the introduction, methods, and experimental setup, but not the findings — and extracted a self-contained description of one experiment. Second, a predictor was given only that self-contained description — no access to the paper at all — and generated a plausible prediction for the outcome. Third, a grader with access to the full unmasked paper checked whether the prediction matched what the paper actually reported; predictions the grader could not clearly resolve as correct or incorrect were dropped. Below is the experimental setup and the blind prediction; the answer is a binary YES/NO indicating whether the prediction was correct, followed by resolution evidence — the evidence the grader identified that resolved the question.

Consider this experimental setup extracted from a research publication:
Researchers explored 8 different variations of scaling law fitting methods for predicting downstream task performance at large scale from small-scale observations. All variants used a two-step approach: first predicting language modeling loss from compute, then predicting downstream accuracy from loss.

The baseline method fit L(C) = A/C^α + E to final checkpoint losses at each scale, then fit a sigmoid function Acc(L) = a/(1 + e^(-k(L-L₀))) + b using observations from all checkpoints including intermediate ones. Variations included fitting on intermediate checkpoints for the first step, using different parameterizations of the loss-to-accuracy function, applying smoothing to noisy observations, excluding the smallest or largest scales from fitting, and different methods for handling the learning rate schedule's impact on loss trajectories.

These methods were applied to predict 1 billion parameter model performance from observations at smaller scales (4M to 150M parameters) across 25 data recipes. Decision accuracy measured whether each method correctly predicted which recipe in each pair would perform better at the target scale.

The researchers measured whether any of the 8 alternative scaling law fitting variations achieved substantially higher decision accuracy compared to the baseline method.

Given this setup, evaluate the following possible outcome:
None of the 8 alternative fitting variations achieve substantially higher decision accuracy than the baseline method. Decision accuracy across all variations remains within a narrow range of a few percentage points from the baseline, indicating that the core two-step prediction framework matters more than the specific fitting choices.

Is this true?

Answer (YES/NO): YES